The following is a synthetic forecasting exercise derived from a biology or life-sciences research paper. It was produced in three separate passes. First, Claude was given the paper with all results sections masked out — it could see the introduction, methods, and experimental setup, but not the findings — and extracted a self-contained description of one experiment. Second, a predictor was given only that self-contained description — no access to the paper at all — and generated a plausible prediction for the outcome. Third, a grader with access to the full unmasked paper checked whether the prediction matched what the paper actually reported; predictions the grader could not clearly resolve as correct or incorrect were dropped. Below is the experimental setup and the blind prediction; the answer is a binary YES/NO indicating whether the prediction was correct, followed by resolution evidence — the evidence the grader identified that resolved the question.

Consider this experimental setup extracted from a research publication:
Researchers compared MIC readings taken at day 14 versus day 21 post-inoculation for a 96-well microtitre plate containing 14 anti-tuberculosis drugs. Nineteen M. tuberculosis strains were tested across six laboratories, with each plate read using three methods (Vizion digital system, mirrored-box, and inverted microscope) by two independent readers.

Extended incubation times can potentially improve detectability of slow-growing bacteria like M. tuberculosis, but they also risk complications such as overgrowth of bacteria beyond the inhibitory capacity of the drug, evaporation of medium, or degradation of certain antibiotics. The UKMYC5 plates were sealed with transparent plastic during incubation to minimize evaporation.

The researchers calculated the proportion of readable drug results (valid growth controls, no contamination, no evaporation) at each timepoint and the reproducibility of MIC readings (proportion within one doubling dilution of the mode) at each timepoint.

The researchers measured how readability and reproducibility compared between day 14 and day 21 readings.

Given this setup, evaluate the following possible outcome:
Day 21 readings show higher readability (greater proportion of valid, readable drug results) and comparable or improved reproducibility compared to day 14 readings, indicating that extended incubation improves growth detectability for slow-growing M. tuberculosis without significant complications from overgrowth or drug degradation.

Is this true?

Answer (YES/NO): NO